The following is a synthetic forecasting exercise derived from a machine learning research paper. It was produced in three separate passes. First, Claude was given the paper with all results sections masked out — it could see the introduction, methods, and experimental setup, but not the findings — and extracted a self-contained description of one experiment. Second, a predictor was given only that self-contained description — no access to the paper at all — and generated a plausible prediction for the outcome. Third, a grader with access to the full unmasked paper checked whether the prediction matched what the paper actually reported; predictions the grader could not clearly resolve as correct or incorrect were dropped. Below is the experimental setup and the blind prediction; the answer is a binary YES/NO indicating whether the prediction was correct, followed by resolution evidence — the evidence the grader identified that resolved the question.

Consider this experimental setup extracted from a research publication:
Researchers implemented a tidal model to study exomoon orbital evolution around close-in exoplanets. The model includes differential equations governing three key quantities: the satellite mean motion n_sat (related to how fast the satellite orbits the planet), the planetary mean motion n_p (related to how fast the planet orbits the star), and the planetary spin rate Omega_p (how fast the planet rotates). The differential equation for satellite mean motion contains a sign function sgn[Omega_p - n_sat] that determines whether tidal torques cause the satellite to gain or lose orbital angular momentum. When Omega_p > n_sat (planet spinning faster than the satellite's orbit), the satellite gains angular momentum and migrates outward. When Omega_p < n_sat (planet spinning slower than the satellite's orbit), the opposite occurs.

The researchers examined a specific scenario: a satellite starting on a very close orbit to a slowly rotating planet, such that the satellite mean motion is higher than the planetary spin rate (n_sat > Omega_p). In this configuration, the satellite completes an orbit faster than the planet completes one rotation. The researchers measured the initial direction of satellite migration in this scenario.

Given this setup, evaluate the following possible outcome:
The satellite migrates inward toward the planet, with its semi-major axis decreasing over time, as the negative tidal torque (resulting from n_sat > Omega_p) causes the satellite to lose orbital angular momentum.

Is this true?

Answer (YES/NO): YES